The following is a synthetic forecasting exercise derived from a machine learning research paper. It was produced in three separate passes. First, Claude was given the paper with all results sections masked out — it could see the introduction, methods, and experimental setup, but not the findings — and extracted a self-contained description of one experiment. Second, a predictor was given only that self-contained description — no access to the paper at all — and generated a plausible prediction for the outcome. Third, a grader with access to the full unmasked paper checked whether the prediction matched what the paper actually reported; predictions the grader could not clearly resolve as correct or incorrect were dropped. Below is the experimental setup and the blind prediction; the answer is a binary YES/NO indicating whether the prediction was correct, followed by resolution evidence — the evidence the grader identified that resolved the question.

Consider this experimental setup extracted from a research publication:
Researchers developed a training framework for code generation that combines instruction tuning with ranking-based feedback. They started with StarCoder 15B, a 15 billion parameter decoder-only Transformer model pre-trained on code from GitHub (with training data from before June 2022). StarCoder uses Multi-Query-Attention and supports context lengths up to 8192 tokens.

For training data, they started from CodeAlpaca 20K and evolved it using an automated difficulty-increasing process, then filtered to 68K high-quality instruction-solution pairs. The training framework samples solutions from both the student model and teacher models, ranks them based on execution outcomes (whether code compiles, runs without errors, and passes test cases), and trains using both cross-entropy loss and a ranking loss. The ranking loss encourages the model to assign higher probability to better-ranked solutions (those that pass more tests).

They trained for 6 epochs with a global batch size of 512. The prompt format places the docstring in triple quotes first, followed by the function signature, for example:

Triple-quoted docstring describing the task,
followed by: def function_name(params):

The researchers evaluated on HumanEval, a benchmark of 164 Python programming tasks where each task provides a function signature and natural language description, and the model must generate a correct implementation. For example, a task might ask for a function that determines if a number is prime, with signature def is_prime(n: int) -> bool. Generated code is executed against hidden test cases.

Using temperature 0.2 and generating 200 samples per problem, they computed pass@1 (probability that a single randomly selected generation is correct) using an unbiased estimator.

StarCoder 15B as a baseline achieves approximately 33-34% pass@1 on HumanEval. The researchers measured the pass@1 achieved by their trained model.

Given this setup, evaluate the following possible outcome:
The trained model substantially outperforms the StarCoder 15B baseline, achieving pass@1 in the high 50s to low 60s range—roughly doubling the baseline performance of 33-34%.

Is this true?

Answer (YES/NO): YES